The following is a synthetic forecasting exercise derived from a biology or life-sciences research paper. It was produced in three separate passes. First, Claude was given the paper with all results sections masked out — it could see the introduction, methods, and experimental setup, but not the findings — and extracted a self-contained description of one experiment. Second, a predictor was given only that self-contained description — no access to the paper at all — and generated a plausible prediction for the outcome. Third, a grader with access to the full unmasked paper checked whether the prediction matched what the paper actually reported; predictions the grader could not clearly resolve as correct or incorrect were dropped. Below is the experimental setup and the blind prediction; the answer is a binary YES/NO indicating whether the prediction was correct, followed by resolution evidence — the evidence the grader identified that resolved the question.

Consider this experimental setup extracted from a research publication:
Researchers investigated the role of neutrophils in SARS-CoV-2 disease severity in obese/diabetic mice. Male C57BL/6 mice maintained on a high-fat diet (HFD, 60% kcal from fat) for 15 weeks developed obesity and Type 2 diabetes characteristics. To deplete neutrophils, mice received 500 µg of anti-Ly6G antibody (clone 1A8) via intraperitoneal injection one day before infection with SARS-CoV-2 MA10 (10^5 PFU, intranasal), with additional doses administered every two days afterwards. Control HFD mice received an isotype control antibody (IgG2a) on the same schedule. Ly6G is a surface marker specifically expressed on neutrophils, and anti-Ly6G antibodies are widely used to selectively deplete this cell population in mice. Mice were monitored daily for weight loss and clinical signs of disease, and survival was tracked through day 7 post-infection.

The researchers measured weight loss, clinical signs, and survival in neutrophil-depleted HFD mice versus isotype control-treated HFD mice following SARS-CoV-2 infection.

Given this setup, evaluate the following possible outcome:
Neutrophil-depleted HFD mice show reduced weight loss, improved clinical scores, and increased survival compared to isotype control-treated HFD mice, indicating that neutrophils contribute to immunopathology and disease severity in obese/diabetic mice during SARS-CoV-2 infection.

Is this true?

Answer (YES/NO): NO